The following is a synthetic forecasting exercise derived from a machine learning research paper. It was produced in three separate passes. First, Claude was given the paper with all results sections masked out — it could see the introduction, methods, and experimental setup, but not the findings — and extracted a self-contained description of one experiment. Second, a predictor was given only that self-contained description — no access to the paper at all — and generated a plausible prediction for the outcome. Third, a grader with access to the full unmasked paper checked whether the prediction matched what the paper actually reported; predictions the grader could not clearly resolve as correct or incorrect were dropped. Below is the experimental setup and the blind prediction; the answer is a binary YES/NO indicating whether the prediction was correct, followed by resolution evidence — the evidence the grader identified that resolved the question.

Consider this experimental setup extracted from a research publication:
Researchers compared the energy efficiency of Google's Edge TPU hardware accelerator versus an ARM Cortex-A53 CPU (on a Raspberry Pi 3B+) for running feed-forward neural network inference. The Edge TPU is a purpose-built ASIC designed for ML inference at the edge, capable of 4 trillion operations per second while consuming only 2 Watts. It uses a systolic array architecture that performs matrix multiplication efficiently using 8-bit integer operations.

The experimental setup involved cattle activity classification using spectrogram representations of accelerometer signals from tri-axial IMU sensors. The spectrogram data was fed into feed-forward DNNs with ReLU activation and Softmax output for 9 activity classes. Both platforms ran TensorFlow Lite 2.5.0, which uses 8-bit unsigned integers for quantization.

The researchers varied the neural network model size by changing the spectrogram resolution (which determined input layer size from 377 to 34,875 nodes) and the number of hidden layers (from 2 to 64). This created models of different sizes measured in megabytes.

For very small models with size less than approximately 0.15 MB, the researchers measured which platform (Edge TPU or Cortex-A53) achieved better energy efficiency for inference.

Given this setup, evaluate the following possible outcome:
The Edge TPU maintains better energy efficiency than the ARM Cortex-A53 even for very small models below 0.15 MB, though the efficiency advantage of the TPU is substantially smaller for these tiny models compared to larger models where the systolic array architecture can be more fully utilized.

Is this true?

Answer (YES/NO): NO